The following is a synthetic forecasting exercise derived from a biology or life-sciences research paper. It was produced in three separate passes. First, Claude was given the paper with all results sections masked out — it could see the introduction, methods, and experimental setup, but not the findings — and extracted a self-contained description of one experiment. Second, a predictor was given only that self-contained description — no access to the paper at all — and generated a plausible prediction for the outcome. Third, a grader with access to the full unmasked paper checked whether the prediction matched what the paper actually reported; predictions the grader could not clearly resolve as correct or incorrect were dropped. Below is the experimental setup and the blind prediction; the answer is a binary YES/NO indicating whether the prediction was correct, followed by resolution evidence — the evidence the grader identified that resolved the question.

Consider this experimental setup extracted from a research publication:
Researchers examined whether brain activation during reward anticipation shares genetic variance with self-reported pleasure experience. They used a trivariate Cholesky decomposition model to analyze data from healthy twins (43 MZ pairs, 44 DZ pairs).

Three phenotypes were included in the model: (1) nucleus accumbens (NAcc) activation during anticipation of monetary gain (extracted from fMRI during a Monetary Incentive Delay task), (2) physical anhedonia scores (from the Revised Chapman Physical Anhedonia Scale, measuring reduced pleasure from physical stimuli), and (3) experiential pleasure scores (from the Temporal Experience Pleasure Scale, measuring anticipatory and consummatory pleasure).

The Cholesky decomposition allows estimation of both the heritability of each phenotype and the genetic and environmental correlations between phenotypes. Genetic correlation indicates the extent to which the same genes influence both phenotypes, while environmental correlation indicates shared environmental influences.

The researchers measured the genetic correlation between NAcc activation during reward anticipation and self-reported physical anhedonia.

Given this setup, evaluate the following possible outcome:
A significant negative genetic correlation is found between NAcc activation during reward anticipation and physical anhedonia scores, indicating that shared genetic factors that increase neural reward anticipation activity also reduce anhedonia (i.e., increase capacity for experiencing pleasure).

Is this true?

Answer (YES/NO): YES